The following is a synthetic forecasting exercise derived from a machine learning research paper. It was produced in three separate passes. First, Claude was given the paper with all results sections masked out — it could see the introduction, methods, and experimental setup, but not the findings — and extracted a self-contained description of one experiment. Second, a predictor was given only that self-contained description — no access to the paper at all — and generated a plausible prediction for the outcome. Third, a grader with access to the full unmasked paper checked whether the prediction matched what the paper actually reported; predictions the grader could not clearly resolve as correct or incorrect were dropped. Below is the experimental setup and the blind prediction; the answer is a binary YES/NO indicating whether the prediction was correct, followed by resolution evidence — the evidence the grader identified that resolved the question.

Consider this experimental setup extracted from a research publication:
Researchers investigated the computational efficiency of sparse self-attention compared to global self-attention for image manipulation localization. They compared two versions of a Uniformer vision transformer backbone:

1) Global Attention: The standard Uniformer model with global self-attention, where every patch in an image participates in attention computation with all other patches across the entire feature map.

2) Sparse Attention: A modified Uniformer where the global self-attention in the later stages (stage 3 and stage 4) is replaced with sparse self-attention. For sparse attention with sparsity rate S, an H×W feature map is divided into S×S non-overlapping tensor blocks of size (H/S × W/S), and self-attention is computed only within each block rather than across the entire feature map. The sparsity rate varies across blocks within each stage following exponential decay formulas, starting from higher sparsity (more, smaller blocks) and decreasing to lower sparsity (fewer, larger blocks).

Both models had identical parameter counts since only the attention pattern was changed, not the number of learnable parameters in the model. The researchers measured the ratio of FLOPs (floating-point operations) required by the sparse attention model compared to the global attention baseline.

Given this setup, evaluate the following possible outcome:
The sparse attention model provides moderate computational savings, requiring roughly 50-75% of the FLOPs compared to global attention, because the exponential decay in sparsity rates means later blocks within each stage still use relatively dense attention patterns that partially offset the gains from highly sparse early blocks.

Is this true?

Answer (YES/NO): NO